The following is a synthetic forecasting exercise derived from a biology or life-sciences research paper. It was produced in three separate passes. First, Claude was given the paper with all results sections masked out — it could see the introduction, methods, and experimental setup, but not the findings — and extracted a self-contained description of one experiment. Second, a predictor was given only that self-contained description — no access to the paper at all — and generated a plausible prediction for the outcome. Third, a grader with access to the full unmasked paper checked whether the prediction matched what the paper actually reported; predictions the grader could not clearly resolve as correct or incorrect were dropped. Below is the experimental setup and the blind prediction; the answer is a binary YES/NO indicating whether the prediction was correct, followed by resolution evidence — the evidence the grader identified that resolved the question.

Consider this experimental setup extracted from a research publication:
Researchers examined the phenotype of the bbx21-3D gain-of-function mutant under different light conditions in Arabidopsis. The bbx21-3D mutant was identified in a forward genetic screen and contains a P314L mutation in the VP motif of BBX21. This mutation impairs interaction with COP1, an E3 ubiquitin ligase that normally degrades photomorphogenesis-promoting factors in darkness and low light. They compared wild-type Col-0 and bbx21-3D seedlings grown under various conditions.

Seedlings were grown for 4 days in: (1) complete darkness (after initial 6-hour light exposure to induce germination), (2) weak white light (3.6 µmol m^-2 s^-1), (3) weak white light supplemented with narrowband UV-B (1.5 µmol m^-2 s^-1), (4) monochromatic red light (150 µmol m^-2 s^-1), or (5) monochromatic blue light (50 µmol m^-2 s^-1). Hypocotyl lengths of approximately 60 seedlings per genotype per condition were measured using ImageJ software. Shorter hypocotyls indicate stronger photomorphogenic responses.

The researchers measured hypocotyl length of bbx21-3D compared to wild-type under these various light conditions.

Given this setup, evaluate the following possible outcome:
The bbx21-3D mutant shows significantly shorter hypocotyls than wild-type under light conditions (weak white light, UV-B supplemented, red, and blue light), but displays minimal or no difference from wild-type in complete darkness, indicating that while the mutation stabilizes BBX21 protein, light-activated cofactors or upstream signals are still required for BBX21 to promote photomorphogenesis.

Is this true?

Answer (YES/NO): YES